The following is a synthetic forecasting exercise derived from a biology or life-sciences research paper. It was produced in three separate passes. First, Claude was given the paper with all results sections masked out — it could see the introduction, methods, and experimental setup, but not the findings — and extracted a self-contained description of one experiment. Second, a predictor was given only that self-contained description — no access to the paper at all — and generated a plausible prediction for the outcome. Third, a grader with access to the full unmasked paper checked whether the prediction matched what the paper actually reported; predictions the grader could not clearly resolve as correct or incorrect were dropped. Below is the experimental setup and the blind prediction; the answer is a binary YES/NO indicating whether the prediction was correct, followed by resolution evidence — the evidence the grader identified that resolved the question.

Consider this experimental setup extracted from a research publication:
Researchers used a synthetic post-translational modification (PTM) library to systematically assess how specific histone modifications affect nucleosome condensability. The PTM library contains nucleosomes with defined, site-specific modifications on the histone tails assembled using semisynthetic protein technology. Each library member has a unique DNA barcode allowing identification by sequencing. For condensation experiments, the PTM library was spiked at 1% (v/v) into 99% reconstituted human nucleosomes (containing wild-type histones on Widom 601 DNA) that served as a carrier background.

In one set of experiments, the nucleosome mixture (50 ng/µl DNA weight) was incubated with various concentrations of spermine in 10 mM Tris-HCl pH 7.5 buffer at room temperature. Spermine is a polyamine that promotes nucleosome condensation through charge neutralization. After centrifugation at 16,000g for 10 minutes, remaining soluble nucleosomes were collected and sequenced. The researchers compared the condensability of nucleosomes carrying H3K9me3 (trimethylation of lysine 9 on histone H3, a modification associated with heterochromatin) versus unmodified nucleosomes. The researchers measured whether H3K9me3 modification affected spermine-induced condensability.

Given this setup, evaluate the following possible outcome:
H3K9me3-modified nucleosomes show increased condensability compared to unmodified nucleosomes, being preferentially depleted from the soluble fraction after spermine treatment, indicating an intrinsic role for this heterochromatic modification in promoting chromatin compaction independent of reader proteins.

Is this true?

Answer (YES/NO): NO